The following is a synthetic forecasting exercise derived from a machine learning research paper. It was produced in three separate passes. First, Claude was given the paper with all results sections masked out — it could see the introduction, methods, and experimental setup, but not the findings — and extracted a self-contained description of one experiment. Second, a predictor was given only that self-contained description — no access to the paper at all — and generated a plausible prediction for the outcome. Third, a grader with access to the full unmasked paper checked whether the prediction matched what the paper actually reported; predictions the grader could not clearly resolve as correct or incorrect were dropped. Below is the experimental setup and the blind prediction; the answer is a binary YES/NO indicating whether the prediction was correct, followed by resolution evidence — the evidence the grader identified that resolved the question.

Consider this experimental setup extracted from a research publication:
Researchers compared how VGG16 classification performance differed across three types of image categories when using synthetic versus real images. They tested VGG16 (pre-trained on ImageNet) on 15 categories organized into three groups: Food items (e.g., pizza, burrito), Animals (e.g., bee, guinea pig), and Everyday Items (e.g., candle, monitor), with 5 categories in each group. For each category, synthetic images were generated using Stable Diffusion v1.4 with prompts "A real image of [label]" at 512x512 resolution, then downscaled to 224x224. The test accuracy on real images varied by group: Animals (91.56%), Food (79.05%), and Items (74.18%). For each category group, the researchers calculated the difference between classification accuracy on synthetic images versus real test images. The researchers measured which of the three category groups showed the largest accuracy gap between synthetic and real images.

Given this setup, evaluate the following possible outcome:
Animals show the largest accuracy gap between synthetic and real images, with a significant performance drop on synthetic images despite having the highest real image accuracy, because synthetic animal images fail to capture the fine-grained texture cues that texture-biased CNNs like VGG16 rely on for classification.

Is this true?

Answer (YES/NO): NO